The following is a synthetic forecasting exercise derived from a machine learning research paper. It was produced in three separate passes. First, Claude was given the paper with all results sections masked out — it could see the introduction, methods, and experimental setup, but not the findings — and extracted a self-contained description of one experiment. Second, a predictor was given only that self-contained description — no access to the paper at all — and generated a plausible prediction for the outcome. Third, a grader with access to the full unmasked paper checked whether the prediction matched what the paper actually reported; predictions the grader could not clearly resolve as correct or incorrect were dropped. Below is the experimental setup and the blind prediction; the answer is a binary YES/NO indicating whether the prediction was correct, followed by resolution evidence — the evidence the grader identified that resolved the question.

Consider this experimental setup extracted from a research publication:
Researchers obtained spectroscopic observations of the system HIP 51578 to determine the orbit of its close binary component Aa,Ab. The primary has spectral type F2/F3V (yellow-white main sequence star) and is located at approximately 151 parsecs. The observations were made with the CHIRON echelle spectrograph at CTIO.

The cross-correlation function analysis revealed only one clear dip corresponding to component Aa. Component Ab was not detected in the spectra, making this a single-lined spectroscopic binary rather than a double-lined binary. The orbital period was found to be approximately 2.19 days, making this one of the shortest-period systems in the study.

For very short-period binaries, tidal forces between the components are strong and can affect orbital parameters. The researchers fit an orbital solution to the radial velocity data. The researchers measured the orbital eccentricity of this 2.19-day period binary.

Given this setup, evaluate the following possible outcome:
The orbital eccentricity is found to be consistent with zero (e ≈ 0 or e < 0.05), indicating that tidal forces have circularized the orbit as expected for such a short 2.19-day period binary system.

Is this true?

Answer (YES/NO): NO